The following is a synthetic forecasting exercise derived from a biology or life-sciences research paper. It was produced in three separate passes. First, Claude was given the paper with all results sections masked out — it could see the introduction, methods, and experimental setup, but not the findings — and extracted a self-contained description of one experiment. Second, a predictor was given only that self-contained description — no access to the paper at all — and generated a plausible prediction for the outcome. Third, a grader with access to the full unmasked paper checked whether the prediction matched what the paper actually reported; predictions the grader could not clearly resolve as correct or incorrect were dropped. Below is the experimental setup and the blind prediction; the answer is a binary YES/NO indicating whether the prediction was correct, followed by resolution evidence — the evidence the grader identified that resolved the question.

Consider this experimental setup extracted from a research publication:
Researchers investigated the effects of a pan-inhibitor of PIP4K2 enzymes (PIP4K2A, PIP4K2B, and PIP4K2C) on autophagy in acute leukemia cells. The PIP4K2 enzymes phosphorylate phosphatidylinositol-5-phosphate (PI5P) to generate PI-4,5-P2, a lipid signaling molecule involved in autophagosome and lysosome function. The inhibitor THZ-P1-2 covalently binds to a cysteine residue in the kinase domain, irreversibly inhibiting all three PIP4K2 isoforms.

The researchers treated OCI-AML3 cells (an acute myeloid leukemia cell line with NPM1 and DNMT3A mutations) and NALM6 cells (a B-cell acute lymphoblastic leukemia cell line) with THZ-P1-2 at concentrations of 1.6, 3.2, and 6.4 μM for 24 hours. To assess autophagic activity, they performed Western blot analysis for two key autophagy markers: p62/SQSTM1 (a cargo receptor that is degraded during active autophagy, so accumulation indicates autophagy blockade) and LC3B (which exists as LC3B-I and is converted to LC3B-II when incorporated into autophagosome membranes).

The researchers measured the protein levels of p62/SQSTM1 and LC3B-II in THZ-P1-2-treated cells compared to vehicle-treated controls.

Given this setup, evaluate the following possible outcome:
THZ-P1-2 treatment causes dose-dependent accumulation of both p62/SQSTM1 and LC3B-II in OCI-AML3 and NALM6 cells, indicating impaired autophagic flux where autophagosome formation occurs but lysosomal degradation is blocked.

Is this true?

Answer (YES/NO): YES